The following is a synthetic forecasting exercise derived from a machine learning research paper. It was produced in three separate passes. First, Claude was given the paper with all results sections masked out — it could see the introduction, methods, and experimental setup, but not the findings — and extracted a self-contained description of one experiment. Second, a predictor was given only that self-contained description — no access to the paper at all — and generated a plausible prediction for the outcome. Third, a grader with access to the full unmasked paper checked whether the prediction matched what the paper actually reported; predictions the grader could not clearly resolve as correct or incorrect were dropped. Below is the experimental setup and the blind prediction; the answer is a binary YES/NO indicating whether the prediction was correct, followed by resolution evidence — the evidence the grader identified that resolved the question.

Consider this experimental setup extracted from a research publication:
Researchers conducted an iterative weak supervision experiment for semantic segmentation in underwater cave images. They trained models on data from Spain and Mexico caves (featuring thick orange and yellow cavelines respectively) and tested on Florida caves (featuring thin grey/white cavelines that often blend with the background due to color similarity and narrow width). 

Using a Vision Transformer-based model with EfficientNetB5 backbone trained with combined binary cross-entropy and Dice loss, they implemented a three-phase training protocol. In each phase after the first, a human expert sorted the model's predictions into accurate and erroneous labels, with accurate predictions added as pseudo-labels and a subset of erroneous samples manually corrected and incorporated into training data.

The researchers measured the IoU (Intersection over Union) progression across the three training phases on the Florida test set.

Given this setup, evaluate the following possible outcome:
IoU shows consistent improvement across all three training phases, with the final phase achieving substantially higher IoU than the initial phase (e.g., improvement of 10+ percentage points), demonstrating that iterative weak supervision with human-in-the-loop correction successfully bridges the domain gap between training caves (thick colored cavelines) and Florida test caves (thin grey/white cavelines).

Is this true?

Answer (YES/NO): NO